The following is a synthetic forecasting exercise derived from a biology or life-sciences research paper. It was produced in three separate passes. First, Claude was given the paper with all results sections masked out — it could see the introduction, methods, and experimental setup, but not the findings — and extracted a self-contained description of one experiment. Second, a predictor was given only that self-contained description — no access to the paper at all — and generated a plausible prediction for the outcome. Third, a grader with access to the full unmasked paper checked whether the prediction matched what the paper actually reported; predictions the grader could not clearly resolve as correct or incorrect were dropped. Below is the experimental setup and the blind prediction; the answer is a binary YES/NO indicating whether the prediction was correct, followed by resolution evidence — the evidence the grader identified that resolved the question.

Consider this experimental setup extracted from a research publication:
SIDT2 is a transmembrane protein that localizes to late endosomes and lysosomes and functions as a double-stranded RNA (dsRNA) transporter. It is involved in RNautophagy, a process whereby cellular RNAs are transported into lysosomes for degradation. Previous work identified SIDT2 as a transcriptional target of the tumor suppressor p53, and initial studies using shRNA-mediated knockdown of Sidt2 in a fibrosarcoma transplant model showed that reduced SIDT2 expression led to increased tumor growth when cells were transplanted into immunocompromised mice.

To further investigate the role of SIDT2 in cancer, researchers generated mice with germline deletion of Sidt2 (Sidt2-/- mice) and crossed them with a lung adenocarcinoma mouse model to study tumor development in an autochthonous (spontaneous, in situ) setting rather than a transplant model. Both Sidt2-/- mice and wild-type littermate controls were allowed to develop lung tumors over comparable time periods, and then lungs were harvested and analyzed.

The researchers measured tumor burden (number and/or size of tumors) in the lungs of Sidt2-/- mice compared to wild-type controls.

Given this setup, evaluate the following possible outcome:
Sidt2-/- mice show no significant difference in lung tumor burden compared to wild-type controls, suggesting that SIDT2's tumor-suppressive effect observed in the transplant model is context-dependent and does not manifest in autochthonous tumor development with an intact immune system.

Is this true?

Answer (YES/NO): NO